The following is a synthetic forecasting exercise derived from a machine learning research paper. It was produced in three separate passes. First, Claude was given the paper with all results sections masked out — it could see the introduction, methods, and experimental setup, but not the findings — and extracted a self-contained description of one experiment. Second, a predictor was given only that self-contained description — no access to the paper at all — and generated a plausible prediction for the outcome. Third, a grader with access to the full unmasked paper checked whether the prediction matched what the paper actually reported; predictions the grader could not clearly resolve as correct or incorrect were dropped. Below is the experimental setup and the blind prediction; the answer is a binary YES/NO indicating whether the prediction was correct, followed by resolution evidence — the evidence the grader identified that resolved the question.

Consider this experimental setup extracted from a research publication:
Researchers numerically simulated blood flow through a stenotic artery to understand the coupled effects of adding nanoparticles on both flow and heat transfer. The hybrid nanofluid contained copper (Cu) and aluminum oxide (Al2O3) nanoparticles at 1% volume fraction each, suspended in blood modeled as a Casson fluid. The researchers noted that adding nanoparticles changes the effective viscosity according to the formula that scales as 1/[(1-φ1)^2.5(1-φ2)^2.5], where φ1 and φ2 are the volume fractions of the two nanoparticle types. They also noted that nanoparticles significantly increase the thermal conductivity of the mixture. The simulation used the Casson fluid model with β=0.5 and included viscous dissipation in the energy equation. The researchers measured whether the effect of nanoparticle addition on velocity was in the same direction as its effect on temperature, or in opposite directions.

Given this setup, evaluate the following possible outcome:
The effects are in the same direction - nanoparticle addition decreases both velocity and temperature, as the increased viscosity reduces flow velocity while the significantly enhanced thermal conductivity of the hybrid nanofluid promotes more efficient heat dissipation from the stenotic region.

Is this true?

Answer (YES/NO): NO